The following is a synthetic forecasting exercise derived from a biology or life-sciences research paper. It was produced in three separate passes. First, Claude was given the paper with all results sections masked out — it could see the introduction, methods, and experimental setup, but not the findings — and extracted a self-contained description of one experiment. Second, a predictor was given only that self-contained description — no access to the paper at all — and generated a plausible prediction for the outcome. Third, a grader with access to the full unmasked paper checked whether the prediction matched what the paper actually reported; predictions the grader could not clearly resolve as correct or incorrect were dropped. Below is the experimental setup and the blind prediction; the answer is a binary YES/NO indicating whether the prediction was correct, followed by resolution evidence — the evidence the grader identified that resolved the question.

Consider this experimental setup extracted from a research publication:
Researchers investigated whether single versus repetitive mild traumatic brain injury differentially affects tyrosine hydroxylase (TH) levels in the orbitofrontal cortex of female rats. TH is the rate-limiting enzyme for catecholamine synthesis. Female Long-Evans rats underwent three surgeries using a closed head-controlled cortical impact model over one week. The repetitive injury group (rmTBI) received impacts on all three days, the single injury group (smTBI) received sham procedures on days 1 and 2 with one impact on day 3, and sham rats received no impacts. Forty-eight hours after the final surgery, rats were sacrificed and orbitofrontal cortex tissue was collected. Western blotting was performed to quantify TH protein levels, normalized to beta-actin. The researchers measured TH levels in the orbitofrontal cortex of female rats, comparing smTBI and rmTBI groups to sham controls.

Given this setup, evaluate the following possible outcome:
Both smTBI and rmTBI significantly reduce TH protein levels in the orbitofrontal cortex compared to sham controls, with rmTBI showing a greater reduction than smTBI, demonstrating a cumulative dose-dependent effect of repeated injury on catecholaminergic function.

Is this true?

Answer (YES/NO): NO